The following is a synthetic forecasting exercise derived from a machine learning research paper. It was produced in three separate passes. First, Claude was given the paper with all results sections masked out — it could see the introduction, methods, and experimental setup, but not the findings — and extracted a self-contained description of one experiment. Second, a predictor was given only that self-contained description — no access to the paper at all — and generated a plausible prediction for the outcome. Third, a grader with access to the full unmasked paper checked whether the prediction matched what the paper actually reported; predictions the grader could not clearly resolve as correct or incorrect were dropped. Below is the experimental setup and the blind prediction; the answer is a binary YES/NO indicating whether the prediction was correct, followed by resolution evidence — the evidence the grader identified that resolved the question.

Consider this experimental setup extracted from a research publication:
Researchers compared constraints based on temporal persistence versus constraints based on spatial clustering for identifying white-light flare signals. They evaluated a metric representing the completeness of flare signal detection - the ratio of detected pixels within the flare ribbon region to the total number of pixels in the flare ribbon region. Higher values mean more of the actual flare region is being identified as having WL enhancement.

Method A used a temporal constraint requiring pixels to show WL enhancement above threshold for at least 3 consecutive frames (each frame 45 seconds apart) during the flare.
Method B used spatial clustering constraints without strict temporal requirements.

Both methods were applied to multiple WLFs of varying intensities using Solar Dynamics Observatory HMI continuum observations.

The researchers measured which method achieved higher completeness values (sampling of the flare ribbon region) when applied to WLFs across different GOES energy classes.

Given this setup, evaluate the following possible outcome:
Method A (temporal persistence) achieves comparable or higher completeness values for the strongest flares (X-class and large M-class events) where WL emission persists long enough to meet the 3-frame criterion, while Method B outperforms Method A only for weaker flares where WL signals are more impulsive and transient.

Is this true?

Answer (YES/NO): NO